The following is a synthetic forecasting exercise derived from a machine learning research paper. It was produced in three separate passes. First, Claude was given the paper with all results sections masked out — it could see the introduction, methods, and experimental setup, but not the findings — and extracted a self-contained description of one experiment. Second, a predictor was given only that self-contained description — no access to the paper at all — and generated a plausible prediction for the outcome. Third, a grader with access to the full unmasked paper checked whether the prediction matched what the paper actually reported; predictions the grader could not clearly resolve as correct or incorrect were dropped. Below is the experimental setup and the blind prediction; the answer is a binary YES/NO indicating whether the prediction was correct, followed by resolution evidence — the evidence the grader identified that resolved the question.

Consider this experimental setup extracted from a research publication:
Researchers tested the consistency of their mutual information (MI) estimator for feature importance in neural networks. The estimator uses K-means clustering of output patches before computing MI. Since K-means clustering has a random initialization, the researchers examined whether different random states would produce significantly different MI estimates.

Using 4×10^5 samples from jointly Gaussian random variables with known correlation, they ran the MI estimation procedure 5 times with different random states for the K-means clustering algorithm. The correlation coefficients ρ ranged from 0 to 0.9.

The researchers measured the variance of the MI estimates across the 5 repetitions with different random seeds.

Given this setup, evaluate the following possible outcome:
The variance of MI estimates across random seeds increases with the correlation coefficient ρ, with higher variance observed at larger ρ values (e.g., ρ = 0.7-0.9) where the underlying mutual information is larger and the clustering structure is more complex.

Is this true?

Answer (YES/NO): NO